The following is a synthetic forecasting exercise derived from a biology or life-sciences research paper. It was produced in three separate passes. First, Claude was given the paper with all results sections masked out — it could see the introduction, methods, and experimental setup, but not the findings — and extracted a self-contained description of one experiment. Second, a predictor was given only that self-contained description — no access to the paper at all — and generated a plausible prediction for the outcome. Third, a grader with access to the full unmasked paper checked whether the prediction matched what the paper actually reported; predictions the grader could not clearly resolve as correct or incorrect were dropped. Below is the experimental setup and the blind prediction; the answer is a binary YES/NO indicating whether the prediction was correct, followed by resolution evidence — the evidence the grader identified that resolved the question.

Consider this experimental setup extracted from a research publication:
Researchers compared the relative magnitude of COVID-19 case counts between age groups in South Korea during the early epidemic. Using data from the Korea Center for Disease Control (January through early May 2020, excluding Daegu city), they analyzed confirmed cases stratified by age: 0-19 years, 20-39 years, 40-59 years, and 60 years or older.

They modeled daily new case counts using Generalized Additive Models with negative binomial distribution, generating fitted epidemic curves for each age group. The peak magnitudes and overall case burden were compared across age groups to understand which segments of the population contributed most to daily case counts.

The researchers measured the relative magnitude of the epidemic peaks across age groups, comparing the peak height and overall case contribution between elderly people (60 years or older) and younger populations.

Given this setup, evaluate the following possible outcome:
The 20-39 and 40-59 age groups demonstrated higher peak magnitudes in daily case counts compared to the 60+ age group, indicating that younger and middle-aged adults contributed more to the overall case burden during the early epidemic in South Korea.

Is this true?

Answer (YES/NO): YES